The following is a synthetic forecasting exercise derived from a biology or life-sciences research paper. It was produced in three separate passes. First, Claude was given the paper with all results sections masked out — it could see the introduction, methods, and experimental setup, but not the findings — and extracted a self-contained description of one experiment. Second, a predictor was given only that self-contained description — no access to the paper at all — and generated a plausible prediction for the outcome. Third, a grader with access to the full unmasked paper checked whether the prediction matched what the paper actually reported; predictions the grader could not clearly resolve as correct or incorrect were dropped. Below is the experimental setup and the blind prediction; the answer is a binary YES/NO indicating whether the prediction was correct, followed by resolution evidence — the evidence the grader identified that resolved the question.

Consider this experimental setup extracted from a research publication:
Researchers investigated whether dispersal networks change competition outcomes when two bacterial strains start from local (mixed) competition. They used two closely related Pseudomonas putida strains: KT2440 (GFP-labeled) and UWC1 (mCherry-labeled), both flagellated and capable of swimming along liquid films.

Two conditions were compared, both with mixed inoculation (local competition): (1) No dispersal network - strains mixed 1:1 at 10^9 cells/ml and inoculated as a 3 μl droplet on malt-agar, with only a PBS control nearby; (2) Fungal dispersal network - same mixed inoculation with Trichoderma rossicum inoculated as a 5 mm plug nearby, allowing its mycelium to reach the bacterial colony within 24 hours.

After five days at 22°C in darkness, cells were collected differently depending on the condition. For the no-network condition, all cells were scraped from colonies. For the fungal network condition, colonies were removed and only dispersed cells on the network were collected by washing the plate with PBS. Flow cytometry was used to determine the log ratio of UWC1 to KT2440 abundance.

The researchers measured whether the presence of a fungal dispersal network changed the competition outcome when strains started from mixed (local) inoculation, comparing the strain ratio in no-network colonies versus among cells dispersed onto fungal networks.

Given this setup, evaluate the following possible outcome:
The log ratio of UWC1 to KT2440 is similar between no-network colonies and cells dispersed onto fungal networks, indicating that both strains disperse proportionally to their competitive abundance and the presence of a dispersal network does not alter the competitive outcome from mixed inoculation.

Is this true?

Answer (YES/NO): NO